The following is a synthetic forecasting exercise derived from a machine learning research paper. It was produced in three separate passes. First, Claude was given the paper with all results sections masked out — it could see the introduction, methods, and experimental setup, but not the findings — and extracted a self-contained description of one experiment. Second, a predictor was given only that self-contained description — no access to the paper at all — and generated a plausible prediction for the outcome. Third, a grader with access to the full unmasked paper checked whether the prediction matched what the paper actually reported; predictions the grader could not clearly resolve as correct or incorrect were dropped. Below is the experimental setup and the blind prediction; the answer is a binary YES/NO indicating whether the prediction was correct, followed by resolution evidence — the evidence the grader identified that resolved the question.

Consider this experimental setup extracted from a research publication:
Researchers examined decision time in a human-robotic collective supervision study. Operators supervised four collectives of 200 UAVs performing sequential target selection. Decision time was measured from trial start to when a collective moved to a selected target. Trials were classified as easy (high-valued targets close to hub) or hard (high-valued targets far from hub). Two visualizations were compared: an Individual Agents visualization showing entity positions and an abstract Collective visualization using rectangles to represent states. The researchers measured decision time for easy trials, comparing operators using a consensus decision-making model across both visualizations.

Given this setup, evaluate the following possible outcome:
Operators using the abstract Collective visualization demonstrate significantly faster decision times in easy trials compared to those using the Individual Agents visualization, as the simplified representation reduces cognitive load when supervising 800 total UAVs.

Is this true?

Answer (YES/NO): YES